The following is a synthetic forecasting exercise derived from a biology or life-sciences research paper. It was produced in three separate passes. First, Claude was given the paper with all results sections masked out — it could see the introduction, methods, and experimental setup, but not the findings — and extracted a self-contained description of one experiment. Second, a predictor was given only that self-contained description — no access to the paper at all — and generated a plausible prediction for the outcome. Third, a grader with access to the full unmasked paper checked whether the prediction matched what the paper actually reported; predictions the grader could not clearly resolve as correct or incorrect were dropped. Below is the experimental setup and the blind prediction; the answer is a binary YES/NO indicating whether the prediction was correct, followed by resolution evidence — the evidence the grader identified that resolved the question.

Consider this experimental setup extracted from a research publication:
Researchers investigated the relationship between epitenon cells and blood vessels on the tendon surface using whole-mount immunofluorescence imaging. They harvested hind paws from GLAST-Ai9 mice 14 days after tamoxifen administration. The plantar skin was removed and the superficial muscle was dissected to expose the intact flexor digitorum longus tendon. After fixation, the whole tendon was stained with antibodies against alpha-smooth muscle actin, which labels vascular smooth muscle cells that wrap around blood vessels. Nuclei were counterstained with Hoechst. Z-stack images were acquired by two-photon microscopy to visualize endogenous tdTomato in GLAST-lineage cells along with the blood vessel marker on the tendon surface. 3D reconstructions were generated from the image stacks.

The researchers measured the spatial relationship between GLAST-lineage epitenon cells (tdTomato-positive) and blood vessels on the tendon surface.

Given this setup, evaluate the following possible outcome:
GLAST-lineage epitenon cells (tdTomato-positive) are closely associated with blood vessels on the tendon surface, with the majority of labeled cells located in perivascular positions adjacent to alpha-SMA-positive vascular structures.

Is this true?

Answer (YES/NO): NO